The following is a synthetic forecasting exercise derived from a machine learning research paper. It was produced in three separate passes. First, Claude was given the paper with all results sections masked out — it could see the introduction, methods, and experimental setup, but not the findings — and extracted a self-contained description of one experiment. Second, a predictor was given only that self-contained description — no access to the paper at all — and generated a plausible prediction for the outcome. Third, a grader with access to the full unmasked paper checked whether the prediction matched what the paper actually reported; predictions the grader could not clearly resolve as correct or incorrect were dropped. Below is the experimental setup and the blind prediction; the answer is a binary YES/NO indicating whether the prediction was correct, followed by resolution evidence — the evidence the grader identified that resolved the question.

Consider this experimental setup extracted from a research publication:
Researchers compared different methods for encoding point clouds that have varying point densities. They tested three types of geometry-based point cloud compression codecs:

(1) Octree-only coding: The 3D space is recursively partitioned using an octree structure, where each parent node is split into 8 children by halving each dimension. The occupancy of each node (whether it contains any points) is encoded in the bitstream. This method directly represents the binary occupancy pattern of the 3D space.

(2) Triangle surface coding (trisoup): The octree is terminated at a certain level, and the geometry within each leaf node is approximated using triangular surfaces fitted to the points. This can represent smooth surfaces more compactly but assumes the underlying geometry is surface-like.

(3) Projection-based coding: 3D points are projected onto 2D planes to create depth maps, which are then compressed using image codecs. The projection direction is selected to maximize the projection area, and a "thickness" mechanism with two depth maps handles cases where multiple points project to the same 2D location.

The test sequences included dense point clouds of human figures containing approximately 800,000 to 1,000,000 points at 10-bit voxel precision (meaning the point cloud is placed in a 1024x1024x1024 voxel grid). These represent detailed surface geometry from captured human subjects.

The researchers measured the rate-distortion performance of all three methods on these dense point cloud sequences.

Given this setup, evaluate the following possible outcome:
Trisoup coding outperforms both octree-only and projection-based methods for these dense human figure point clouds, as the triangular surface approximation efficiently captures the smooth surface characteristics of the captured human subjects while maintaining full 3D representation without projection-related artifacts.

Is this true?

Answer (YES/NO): NO